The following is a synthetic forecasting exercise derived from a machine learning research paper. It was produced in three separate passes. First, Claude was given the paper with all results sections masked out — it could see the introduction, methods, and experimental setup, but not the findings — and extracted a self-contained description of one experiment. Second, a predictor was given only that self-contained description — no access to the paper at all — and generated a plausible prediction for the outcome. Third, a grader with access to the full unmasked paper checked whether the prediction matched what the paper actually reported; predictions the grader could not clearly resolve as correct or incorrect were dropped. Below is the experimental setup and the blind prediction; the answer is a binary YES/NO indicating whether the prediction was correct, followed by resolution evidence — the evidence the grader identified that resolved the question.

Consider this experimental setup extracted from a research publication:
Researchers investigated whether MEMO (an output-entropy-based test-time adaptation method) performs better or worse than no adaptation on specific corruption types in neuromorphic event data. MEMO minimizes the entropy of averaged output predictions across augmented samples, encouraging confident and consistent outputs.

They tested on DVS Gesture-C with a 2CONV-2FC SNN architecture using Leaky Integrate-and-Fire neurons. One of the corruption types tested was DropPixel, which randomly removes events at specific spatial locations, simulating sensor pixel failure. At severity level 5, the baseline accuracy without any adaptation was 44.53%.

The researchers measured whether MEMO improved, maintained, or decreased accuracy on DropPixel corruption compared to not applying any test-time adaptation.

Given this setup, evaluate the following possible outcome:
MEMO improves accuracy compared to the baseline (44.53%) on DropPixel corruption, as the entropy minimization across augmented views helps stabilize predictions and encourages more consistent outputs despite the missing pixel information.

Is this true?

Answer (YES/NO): NO